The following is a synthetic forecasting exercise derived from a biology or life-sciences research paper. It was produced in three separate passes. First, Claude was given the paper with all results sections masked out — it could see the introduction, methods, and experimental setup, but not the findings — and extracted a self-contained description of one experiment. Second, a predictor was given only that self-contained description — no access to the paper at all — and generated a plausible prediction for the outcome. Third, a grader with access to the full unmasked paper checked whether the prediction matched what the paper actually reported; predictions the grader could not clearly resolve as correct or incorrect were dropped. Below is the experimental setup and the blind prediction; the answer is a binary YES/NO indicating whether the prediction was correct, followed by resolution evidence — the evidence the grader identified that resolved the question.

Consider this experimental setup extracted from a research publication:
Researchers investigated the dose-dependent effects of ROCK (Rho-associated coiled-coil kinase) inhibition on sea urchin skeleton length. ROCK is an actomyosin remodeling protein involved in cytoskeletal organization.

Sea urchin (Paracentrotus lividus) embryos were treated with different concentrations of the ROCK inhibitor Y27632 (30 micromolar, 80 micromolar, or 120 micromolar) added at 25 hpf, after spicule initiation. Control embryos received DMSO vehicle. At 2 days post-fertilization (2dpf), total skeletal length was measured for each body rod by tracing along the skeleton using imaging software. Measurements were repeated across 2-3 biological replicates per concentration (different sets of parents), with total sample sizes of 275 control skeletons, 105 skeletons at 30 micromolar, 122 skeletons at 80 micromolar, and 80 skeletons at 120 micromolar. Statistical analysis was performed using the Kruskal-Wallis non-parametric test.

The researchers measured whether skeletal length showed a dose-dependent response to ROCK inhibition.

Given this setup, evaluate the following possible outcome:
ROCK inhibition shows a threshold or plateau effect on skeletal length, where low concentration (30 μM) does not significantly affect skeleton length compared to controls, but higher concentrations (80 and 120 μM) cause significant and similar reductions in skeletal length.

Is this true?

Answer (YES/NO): NO